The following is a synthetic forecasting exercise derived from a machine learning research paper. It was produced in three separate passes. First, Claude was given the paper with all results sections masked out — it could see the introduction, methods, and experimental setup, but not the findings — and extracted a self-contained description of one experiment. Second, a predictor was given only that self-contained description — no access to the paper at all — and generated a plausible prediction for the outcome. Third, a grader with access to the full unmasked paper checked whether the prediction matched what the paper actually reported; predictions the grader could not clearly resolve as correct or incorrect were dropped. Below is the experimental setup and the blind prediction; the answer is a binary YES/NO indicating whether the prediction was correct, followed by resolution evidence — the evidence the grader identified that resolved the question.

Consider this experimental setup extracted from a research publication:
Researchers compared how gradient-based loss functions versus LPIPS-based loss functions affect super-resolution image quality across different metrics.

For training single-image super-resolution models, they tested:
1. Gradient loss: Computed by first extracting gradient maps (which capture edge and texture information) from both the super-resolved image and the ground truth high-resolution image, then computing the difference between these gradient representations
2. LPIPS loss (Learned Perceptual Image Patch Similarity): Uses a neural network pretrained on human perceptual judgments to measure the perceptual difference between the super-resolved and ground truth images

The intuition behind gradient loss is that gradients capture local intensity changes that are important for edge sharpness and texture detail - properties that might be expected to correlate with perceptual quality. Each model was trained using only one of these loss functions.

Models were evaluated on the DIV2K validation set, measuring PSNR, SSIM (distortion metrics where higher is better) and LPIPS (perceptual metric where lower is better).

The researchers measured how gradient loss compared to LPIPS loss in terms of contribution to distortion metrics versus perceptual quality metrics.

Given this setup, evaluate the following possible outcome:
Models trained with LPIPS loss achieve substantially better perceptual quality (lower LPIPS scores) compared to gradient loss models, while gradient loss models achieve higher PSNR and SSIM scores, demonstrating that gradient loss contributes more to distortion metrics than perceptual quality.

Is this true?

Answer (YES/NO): YES